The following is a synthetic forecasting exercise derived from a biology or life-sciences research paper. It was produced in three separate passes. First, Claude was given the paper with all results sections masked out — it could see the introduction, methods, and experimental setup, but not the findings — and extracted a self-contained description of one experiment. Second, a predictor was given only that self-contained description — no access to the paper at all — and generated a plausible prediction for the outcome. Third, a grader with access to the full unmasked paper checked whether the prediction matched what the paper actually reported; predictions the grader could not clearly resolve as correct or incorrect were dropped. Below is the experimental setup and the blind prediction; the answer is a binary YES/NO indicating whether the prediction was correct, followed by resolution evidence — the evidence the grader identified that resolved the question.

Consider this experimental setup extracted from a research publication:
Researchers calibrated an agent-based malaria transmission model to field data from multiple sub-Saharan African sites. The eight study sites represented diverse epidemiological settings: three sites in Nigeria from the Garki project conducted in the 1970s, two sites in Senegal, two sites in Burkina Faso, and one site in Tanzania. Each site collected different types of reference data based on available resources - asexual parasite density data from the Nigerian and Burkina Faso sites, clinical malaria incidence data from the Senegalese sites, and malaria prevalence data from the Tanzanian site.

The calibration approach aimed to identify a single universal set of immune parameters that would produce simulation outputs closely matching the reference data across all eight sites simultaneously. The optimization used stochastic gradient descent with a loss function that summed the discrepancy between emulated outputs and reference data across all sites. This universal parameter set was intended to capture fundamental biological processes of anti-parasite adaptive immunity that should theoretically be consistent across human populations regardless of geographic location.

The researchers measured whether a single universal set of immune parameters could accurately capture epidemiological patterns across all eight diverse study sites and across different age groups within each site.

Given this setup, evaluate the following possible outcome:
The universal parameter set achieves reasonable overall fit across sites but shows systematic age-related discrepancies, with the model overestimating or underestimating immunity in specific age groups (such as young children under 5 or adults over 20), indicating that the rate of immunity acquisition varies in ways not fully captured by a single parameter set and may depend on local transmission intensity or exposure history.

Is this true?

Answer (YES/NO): YES